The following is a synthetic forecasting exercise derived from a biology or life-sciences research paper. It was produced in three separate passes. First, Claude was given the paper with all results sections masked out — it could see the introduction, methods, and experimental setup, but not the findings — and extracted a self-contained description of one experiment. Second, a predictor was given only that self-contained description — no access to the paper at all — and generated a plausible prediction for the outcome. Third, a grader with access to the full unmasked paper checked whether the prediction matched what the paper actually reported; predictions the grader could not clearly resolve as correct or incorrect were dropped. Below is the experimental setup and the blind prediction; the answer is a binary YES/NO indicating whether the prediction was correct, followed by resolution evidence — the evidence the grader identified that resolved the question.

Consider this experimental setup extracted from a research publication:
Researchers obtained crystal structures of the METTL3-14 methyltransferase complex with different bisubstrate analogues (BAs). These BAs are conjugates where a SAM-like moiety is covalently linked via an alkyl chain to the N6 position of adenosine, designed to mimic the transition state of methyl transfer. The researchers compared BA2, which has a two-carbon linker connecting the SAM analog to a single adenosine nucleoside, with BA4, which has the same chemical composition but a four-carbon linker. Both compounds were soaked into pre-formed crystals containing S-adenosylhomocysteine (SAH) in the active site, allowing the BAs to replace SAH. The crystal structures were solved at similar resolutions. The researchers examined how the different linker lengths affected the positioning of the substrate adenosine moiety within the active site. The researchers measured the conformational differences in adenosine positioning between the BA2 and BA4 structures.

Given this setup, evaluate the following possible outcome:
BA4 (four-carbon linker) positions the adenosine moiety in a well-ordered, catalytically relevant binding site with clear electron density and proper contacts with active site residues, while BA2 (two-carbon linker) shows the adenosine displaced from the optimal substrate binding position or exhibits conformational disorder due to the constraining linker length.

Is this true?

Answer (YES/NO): NO